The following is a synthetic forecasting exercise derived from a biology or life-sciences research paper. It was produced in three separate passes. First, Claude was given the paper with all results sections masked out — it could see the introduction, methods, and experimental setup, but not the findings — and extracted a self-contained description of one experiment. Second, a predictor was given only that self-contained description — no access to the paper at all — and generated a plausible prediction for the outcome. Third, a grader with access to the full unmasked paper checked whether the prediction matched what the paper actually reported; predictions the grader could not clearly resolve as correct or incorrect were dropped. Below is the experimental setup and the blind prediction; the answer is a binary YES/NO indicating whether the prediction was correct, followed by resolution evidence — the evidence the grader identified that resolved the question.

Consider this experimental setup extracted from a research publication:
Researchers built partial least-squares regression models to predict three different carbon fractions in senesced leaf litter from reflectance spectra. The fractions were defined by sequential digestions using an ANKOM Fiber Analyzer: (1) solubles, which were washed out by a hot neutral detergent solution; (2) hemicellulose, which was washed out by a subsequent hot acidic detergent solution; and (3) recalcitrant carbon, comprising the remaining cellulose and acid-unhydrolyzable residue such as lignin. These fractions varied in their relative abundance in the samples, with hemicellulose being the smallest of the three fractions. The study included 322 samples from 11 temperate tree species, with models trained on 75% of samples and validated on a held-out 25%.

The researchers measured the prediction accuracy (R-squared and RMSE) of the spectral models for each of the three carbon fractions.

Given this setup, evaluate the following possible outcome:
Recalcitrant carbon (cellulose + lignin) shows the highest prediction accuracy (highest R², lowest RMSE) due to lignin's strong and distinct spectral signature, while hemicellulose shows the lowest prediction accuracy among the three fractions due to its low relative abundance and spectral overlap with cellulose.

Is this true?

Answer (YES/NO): YES